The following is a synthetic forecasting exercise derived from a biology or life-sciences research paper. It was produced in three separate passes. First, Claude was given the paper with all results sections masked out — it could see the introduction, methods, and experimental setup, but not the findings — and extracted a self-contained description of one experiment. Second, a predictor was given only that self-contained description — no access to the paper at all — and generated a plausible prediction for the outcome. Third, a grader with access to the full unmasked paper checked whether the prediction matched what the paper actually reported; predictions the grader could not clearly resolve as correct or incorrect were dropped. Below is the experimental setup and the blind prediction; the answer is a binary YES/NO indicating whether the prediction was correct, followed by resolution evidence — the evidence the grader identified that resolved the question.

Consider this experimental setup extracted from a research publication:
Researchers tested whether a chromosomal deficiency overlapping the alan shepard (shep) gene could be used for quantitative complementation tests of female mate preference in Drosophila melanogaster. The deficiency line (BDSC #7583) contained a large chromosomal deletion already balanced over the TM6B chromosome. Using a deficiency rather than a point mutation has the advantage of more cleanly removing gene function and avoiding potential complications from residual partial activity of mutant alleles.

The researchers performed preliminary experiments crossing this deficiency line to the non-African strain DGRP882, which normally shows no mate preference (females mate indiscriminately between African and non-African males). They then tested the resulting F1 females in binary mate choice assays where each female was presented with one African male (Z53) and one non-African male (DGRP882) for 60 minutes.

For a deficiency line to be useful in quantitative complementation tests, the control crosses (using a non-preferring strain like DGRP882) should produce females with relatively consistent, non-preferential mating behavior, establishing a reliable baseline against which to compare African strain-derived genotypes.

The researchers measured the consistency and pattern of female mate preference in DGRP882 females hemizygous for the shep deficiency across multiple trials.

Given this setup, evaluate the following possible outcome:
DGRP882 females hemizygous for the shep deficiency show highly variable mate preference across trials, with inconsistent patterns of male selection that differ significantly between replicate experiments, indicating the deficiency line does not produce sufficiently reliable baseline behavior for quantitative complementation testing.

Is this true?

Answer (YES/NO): YES